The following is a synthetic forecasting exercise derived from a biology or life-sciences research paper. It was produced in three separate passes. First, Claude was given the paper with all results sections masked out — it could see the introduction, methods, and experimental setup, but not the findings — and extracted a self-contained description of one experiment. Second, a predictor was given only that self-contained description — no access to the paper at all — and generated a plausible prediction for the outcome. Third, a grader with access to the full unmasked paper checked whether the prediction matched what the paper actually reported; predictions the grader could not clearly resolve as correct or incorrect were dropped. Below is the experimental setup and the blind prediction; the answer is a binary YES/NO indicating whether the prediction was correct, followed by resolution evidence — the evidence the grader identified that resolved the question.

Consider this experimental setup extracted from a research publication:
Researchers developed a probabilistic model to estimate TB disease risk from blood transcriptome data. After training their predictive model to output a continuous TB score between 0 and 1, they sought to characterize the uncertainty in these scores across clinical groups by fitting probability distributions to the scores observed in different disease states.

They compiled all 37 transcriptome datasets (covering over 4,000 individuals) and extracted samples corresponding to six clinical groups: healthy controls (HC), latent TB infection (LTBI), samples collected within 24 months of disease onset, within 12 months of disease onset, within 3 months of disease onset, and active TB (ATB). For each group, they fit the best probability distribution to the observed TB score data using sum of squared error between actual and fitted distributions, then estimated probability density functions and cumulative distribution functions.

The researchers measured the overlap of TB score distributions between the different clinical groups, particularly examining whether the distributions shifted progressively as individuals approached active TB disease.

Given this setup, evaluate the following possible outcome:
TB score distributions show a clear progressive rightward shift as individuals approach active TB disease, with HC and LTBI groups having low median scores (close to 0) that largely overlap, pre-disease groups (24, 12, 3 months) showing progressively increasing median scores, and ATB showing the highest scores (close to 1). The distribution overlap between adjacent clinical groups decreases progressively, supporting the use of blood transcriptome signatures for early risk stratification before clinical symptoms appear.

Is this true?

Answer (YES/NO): NO